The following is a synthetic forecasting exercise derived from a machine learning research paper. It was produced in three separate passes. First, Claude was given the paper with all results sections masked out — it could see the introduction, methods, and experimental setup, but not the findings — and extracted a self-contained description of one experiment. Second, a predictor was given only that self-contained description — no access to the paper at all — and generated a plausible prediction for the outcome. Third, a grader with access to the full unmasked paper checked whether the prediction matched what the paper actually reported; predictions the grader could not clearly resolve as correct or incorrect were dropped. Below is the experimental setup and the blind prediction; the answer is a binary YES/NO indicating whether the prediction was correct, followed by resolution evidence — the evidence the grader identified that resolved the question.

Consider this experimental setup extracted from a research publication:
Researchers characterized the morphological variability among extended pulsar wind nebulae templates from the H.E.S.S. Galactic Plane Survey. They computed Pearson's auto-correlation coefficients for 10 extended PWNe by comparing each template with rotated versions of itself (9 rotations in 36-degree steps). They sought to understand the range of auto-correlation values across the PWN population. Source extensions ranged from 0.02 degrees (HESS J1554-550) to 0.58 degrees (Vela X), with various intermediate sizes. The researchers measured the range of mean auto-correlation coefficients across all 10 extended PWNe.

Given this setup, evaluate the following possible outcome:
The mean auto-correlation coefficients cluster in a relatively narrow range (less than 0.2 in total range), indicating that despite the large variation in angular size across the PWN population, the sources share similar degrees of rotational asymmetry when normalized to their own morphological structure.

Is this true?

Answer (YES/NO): NO